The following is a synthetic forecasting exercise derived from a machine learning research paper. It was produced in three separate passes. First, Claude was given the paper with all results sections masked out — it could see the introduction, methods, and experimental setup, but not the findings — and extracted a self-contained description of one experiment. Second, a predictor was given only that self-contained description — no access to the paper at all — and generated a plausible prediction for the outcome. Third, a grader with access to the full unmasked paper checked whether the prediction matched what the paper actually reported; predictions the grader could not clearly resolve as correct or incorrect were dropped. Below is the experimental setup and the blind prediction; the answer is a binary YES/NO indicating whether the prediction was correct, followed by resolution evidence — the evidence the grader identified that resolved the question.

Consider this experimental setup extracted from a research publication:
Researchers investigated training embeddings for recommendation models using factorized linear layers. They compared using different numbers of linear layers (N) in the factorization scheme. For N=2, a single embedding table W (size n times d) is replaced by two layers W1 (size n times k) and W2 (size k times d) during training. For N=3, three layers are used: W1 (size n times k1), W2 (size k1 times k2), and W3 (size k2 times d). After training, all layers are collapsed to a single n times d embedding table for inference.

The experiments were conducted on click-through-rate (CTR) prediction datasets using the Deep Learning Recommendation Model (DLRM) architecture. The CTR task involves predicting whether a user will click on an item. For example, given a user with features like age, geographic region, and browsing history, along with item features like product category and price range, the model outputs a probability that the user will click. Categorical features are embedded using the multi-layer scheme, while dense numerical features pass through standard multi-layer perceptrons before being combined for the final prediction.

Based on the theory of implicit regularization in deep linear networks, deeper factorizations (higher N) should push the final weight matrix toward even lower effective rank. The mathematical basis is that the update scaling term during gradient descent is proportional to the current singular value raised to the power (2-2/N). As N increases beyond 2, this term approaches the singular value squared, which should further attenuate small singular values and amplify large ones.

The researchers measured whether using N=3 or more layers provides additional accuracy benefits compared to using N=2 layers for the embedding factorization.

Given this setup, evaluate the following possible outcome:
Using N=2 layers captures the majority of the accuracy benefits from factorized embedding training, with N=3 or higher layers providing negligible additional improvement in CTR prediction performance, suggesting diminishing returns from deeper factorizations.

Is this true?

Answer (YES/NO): YES